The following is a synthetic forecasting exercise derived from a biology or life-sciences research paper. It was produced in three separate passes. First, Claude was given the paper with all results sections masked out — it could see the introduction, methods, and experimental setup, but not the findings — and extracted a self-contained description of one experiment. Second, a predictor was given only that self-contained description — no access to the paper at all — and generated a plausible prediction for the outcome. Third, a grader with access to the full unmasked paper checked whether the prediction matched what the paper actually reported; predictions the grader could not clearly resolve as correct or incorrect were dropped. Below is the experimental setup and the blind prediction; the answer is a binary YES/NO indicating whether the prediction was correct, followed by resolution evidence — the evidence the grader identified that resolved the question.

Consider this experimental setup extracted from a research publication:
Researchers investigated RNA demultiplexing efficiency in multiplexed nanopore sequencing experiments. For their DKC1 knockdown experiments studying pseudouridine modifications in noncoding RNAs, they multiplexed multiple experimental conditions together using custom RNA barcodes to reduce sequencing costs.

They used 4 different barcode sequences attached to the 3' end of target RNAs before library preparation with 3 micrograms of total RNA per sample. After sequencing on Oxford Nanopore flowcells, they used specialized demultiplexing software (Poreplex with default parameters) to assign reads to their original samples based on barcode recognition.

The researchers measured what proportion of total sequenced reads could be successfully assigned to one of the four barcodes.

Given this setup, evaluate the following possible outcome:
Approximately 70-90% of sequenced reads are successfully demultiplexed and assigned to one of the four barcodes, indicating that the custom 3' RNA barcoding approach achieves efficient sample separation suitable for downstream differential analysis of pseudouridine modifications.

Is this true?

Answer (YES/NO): NO